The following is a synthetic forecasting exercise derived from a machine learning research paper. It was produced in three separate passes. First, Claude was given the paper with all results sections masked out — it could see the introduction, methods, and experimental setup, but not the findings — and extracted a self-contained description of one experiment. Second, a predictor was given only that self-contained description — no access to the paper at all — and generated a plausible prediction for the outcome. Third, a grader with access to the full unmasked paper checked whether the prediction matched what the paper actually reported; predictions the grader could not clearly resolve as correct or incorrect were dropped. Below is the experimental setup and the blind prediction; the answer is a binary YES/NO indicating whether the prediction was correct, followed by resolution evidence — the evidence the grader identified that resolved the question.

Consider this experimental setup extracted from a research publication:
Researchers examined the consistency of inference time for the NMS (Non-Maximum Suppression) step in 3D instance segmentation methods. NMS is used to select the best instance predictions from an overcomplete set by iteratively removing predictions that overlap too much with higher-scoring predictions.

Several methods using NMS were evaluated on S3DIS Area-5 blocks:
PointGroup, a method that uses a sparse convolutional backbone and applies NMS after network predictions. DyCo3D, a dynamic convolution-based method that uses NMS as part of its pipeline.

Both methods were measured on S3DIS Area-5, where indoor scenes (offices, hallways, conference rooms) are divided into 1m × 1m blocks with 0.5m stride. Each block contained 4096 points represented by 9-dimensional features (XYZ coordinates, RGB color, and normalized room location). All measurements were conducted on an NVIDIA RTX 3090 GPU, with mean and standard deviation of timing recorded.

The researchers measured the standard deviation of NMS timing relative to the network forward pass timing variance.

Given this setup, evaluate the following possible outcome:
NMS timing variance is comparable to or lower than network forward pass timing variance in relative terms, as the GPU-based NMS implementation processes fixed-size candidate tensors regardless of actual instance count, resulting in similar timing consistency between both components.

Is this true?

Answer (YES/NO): NO